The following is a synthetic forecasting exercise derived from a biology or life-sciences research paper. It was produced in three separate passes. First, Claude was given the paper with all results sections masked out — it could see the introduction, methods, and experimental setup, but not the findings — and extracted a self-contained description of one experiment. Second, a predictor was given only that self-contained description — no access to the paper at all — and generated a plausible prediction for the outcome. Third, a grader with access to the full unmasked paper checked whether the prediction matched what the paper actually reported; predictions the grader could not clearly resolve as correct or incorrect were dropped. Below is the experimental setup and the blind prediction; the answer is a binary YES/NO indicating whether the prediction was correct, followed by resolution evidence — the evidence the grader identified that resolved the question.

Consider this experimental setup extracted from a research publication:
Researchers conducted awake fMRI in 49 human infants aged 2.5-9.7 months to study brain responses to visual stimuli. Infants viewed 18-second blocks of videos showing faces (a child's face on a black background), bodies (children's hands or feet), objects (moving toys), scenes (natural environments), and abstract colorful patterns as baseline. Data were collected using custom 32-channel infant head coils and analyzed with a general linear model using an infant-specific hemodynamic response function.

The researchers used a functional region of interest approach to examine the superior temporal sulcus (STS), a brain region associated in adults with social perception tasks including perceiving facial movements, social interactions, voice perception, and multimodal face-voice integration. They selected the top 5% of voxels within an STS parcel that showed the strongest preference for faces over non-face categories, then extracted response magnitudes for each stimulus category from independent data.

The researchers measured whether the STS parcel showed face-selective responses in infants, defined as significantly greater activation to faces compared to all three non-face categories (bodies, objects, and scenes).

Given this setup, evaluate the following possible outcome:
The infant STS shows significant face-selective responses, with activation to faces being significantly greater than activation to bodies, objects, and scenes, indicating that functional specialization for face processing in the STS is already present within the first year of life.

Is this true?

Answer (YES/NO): YES